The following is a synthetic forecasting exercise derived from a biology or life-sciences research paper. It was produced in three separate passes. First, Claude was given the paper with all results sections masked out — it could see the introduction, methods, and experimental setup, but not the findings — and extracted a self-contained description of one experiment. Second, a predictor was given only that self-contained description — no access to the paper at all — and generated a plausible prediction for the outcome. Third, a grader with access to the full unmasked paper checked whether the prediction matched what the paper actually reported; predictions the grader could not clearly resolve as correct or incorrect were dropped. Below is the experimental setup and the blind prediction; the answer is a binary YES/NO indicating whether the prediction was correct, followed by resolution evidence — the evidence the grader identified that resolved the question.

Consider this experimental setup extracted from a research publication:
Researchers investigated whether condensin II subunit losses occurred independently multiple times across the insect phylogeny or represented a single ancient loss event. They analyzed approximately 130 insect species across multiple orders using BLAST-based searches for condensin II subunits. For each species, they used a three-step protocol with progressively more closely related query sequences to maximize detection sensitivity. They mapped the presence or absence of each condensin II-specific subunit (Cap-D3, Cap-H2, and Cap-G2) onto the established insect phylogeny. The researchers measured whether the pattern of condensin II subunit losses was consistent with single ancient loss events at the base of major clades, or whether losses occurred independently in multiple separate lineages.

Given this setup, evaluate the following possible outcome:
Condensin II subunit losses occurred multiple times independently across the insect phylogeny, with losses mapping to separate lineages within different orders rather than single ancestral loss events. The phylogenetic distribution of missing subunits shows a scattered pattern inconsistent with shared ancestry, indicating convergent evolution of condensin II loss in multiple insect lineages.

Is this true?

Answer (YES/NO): YES